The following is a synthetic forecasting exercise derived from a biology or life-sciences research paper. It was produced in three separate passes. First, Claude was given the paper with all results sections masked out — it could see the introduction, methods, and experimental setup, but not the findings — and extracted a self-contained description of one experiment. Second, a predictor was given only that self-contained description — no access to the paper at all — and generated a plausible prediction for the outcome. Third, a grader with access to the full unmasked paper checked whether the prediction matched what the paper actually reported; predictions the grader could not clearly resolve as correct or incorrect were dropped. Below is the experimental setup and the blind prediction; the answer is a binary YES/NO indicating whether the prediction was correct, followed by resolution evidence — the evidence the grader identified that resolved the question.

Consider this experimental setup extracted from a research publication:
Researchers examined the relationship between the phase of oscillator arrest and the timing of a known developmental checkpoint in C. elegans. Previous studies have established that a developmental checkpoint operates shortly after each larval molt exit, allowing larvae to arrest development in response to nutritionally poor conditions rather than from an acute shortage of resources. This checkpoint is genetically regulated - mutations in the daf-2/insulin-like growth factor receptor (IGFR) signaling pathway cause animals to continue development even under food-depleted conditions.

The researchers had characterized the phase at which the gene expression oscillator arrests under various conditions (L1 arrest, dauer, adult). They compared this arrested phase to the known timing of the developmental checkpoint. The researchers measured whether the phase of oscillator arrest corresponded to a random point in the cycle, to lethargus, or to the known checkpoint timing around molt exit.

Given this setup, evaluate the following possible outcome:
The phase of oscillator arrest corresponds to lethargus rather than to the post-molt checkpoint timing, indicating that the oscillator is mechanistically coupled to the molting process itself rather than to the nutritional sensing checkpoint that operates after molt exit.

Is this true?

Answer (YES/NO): NO